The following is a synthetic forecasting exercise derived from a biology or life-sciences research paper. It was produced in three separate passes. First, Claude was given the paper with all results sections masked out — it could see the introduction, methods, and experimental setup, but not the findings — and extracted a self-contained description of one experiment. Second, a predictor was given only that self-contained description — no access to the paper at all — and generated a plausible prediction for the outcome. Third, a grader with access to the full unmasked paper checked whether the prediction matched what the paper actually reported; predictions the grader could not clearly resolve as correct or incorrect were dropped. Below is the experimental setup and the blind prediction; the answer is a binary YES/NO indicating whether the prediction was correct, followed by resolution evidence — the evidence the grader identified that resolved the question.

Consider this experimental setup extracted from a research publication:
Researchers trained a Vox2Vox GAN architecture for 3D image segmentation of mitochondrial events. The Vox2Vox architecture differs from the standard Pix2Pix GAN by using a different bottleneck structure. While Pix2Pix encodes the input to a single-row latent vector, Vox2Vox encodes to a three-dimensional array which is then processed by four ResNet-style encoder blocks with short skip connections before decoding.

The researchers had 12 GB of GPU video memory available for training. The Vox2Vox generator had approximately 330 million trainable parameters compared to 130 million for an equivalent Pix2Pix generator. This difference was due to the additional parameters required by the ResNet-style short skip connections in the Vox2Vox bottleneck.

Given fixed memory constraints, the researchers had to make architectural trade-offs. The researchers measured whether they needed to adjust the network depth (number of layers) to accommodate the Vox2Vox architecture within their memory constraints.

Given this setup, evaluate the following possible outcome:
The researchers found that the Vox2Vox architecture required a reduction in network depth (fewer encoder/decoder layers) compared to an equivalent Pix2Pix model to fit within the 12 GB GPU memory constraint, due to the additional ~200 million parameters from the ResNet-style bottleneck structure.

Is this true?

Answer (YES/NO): YES